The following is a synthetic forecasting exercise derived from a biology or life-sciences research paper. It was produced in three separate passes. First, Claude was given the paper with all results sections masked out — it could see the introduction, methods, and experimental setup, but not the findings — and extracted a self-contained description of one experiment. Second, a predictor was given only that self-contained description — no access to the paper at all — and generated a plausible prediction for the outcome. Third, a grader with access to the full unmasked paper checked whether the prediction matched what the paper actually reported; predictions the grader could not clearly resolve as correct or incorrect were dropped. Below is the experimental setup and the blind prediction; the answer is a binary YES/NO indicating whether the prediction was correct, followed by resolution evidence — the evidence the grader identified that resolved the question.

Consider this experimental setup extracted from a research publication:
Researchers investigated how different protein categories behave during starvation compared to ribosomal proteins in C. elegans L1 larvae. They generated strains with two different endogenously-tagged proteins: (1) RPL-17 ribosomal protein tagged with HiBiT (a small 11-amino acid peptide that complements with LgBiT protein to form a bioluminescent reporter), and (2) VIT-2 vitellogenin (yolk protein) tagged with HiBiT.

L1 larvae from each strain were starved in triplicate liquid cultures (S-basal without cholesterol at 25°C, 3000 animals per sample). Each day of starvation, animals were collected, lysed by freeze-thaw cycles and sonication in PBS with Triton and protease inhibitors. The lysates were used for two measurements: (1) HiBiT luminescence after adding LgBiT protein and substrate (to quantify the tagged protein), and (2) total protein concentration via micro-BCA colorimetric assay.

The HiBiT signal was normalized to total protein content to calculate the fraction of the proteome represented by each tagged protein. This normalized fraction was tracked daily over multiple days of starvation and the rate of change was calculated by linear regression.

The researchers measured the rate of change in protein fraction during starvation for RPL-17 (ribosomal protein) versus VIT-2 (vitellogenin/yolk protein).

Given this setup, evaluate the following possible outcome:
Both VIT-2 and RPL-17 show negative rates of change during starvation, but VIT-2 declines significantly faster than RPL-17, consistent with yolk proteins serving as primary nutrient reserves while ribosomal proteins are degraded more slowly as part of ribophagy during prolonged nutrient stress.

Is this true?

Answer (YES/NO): YES